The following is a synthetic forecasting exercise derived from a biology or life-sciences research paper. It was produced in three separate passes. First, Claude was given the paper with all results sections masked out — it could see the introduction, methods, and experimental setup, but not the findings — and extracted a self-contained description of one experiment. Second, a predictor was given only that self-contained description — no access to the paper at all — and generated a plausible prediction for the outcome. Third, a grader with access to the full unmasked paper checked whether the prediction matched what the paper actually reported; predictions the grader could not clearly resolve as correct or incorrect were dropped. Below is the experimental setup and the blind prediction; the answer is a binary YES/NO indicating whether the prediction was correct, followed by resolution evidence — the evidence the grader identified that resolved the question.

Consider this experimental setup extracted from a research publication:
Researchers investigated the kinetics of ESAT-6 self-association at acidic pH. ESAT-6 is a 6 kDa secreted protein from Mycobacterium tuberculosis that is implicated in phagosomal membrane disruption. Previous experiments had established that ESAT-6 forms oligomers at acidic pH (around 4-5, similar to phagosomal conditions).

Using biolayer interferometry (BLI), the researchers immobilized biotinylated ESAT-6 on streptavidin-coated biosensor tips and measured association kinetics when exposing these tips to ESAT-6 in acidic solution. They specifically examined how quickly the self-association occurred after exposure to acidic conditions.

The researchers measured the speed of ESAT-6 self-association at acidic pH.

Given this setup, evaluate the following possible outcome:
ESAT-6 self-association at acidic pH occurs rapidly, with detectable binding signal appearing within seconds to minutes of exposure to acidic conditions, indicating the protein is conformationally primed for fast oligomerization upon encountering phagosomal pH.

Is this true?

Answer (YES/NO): YES